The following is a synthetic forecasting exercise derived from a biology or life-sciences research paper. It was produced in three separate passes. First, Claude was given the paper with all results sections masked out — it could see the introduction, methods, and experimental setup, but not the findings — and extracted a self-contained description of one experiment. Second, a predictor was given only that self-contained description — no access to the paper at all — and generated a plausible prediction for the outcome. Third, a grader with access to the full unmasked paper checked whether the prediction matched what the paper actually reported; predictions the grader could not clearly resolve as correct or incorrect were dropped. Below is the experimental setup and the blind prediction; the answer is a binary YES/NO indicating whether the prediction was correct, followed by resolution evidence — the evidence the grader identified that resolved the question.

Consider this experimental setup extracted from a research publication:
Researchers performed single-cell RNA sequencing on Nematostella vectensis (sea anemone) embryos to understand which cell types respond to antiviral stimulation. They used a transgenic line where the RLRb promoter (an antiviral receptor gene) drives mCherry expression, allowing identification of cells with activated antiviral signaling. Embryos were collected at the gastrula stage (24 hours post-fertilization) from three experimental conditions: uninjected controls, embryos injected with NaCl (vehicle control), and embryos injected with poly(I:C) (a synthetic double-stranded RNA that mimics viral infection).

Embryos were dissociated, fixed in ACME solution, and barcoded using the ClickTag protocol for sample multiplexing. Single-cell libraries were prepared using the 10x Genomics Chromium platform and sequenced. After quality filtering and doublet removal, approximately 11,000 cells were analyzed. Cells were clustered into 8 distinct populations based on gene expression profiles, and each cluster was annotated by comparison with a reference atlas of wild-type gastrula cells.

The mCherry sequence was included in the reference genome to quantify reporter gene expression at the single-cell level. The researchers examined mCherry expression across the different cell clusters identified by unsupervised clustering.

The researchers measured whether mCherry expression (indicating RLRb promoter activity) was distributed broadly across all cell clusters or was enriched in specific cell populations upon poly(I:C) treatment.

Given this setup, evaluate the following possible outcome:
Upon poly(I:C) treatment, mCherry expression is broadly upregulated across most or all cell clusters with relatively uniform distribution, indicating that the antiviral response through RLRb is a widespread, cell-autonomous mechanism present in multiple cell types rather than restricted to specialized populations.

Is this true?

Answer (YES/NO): NO